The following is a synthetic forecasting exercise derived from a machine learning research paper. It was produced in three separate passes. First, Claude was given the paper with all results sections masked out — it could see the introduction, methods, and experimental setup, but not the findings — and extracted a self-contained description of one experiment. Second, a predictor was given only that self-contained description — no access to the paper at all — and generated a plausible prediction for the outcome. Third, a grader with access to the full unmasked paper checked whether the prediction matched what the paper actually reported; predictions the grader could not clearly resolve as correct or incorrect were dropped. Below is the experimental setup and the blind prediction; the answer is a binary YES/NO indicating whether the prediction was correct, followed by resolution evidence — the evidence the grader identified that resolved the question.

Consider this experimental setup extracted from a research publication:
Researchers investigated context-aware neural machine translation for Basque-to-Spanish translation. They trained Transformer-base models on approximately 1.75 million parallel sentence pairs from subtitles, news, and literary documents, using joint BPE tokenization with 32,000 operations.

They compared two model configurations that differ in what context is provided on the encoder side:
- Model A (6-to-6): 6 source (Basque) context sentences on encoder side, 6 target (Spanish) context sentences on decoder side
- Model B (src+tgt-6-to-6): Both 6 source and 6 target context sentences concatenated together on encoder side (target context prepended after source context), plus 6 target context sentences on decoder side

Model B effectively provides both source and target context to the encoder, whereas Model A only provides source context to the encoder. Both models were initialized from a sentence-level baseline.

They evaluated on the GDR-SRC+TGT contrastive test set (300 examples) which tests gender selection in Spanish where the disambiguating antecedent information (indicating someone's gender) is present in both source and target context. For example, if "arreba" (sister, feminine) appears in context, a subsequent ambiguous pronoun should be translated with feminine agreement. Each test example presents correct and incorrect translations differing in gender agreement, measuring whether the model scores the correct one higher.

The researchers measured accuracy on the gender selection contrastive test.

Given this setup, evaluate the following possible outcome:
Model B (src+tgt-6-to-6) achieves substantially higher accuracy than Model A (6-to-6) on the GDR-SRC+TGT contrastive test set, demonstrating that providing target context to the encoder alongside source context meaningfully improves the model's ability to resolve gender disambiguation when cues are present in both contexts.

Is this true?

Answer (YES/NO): NO